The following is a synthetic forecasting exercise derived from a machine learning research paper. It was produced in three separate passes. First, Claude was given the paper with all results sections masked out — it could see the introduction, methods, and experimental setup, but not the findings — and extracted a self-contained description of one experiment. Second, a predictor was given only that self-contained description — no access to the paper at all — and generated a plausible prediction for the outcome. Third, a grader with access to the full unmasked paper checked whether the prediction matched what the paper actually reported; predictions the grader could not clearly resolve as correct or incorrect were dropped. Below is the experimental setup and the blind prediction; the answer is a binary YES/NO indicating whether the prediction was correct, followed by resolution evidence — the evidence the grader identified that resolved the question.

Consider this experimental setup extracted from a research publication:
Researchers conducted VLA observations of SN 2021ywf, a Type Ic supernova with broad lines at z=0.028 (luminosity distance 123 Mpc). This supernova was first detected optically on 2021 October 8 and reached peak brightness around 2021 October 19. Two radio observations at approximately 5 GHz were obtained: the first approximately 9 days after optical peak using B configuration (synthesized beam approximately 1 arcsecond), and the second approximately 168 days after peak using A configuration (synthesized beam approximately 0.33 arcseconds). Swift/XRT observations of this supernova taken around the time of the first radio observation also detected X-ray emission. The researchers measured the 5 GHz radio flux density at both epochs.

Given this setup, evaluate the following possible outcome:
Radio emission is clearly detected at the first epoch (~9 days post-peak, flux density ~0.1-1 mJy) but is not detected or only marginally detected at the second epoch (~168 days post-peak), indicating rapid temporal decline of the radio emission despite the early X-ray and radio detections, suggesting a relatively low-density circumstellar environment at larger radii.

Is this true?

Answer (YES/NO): NO